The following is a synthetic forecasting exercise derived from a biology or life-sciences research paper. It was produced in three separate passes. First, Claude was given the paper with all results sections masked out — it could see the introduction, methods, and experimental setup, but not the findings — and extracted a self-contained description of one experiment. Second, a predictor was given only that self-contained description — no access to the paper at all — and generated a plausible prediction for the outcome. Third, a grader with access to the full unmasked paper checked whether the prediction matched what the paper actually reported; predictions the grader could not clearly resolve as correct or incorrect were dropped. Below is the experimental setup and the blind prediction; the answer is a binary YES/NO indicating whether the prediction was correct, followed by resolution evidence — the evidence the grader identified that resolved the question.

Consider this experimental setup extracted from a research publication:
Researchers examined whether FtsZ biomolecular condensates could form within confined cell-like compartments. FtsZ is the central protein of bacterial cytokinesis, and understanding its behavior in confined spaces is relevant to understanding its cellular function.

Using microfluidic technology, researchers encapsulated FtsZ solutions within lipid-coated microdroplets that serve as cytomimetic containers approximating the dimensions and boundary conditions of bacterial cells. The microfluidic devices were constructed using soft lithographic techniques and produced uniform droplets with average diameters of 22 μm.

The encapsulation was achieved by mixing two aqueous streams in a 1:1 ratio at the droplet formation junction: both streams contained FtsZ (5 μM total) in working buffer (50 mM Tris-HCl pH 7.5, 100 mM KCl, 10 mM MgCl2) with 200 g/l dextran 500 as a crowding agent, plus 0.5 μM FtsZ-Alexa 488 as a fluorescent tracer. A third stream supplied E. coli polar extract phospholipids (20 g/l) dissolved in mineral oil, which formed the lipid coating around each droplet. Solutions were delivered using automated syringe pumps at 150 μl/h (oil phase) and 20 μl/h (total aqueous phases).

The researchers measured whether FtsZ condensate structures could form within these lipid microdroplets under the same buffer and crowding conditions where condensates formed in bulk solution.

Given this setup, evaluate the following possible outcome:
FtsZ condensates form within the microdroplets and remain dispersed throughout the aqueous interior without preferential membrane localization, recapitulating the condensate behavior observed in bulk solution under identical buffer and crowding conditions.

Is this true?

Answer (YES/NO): YES